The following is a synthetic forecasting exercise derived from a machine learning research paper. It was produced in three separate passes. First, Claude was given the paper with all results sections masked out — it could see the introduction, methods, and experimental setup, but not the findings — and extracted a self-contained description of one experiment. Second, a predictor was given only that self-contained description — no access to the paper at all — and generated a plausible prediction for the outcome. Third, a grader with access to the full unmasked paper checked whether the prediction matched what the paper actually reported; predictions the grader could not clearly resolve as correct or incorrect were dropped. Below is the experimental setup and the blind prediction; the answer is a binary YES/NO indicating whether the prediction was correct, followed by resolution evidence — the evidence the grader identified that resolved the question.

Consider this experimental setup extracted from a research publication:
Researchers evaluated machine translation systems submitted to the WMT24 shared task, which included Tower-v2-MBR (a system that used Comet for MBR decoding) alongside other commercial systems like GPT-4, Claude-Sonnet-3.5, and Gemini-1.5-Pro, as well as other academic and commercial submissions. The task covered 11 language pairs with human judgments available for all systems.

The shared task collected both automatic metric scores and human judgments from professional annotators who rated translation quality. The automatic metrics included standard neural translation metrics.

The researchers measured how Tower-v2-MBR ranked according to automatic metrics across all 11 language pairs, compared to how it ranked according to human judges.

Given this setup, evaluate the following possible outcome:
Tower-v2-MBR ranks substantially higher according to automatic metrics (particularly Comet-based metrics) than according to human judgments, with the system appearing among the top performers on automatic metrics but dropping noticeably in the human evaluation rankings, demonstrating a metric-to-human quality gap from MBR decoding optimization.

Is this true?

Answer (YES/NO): YES